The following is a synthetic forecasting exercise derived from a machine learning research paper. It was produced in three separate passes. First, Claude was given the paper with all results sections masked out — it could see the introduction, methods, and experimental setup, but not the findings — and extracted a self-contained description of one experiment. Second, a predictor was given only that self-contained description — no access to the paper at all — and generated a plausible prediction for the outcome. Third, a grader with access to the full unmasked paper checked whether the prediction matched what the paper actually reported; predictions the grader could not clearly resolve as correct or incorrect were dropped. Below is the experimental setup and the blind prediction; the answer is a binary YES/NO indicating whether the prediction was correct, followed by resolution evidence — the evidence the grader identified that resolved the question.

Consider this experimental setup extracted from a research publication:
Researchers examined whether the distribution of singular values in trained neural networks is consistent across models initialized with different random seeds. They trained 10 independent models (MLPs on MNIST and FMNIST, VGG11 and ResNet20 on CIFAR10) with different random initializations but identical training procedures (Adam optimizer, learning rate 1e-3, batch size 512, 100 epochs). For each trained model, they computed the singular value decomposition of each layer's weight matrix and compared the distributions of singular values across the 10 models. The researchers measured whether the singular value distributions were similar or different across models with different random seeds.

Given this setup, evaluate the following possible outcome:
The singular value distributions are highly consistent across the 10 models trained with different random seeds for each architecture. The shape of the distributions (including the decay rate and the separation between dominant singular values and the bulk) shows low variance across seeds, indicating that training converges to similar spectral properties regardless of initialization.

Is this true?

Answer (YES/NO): YES